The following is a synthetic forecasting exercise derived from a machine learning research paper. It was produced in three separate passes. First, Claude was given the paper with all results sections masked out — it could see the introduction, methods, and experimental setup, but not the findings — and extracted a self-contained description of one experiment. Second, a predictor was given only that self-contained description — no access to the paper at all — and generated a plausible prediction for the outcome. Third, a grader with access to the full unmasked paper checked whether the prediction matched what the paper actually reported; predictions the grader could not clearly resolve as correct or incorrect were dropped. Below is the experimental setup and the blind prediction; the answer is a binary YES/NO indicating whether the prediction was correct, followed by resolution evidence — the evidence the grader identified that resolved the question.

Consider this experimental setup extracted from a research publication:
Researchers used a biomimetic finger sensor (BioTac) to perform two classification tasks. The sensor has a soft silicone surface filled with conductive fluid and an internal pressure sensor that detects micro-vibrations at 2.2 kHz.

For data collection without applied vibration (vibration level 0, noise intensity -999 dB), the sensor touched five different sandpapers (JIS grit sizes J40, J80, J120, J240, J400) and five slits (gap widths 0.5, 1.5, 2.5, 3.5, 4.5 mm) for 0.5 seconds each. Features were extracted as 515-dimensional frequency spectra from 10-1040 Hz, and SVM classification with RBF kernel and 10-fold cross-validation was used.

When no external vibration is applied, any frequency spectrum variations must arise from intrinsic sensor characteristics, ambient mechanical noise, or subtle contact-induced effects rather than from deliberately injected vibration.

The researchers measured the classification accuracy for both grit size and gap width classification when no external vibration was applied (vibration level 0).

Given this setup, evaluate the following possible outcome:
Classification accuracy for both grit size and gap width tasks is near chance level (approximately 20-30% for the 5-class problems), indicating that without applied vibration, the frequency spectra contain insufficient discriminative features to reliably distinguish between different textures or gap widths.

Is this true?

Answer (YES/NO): NO